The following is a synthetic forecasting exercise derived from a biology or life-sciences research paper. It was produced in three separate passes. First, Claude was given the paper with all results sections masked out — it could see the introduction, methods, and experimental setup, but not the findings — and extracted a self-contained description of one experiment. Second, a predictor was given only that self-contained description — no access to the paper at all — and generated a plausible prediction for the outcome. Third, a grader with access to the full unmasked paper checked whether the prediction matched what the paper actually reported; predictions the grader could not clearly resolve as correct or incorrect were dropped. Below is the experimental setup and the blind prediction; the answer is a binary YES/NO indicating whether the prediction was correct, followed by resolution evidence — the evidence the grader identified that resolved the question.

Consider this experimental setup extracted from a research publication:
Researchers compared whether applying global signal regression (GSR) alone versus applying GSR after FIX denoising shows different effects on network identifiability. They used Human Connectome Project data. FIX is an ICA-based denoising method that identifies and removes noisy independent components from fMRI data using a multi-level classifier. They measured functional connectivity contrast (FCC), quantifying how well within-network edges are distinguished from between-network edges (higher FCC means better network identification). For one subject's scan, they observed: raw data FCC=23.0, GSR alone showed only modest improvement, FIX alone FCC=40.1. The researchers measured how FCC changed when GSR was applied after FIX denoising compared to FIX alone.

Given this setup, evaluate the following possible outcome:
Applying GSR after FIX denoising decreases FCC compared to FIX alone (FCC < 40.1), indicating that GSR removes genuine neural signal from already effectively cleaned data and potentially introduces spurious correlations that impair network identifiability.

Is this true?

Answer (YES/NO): NO